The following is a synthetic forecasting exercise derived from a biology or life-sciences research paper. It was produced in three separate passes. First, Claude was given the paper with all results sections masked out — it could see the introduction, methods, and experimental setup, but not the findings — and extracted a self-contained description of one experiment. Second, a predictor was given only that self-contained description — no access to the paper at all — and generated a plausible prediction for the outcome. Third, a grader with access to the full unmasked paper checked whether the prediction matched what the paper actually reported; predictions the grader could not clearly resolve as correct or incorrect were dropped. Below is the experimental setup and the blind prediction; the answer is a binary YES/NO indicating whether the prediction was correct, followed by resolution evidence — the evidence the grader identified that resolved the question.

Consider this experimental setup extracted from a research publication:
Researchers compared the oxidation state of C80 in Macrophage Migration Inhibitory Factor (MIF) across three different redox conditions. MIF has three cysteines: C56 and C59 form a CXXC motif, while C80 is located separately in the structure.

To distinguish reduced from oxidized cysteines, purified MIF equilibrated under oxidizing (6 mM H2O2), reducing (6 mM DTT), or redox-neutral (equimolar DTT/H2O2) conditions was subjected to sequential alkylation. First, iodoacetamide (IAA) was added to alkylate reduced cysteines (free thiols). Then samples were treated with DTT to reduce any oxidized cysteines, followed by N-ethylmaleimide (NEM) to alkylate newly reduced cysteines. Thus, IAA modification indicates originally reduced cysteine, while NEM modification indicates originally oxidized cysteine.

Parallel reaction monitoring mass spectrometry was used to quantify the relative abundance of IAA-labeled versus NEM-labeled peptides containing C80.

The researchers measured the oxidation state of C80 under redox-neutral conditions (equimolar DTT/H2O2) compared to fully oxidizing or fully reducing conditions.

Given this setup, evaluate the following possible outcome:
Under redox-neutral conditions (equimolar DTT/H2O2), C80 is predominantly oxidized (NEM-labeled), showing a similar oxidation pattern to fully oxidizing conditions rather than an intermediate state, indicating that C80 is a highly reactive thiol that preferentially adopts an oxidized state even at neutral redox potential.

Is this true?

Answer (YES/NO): NO